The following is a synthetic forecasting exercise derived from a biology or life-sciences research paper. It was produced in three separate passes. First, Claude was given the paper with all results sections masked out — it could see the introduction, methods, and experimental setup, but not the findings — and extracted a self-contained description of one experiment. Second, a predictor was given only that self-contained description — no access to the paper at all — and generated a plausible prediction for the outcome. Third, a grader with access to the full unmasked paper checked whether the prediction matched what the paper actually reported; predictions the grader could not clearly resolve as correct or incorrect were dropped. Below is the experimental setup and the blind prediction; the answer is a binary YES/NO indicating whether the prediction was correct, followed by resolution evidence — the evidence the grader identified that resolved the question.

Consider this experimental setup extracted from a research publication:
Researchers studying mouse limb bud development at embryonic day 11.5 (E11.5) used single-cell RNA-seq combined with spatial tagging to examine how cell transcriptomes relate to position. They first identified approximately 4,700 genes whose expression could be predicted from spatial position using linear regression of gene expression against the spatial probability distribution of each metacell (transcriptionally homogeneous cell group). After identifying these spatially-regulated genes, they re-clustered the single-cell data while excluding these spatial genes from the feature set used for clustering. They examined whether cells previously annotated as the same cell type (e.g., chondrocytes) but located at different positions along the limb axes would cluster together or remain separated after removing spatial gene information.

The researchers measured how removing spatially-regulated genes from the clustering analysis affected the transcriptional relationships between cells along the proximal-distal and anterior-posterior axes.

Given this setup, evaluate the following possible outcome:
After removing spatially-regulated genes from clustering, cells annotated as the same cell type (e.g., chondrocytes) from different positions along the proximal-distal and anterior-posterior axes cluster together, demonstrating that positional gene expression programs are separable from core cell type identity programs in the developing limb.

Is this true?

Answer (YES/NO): YES